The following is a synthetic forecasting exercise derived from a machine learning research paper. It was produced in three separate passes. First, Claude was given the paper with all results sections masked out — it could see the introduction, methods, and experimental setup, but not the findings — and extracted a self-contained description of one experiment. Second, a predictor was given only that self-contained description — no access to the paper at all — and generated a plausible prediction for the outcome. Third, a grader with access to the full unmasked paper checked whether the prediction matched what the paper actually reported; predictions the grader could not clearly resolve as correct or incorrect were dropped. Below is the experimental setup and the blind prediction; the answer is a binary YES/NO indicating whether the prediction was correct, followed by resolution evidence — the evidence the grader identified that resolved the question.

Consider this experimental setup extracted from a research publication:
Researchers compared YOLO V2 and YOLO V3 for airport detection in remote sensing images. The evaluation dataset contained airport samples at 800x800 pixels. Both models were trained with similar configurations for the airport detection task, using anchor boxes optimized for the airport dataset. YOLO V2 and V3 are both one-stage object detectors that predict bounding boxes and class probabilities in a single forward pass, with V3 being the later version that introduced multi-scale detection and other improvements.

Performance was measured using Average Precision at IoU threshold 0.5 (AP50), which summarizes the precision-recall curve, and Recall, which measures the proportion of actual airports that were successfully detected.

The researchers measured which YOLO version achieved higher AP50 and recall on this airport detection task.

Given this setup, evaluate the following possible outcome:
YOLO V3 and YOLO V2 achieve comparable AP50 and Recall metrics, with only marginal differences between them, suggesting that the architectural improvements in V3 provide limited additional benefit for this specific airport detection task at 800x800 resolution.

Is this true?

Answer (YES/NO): NO